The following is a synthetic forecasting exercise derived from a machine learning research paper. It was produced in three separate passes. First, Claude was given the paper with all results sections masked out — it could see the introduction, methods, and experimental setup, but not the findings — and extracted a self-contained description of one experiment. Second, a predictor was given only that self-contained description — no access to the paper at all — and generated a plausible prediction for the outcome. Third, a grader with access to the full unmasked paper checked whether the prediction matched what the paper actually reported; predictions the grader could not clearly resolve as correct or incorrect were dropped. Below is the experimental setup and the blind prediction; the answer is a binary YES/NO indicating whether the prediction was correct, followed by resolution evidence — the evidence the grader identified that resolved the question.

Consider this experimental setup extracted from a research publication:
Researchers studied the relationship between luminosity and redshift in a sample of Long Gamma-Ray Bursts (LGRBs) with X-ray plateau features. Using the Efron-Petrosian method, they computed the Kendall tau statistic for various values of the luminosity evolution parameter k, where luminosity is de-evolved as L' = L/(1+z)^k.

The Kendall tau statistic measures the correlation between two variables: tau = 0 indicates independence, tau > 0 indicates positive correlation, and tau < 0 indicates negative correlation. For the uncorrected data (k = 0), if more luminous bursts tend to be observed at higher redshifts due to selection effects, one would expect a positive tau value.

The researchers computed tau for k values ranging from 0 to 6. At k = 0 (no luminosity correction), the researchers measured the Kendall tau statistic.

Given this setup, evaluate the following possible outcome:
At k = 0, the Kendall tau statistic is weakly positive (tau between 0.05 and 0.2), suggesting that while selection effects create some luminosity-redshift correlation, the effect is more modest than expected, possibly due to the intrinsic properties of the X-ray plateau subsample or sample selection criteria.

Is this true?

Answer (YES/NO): NO